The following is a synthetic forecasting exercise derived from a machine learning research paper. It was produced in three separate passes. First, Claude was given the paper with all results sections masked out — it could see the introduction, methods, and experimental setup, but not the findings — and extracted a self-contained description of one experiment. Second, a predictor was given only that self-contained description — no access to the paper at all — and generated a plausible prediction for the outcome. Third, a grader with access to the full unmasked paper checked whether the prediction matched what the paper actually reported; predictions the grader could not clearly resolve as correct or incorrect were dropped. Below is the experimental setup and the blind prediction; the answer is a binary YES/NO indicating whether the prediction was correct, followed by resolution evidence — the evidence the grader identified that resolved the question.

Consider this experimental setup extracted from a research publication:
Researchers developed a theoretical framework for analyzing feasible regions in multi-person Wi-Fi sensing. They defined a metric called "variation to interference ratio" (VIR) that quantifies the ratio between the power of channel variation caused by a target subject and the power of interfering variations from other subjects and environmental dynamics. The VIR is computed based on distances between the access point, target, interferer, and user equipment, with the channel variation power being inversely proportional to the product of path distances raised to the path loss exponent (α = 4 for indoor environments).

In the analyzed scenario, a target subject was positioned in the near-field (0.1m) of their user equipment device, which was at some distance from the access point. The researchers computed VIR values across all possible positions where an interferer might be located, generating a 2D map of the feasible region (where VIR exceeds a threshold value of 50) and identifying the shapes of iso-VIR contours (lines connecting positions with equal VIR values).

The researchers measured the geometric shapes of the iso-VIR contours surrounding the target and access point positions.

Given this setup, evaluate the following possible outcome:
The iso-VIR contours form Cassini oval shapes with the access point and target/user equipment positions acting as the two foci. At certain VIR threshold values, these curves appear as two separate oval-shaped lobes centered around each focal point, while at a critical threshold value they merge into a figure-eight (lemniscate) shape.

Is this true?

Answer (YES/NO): YES